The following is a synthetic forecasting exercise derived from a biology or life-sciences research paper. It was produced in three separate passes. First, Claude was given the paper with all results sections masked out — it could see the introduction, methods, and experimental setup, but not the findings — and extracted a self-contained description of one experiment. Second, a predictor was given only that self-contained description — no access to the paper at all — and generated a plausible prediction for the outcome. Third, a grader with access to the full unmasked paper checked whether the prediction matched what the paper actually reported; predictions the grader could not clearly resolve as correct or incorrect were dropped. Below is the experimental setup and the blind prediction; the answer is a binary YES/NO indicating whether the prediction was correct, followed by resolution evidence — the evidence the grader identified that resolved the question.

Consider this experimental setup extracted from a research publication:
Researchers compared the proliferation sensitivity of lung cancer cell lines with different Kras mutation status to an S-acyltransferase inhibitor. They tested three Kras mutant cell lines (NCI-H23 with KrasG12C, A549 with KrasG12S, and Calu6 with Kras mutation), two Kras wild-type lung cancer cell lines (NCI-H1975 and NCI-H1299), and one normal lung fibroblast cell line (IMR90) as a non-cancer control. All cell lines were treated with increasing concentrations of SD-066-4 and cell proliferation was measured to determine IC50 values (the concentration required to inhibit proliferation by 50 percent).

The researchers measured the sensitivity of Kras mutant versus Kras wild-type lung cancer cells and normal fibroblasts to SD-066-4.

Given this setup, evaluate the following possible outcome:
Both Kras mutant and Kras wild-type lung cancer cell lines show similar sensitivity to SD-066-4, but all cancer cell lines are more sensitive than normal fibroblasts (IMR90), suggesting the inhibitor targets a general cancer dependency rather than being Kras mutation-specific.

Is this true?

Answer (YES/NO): NO